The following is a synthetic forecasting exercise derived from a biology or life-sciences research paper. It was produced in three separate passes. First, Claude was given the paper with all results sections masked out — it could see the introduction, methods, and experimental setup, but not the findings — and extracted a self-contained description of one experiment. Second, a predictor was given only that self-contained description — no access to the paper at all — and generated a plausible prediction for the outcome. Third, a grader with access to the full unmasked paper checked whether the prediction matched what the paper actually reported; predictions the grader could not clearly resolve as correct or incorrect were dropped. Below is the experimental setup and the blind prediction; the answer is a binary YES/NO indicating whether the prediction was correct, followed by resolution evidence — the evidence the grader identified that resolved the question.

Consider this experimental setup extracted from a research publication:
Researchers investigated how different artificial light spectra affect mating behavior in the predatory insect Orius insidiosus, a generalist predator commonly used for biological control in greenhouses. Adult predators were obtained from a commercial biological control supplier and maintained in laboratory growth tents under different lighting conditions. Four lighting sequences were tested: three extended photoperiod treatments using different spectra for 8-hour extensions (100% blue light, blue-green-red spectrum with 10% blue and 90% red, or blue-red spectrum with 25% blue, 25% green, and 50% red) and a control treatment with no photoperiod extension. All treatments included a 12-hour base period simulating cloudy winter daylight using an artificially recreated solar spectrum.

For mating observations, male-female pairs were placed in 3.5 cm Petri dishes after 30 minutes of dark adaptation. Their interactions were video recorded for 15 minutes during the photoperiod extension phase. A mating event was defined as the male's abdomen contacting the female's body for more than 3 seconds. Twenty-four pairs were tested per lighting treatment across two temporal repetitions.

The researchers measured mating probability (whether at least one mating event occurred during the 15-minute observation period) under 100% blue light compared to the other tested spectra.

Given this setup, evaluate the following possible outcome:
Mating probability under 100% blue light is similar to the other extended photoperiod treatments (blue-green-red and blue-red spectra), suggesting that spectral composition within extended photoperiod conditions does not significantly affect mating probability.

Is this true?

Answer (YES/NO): NO